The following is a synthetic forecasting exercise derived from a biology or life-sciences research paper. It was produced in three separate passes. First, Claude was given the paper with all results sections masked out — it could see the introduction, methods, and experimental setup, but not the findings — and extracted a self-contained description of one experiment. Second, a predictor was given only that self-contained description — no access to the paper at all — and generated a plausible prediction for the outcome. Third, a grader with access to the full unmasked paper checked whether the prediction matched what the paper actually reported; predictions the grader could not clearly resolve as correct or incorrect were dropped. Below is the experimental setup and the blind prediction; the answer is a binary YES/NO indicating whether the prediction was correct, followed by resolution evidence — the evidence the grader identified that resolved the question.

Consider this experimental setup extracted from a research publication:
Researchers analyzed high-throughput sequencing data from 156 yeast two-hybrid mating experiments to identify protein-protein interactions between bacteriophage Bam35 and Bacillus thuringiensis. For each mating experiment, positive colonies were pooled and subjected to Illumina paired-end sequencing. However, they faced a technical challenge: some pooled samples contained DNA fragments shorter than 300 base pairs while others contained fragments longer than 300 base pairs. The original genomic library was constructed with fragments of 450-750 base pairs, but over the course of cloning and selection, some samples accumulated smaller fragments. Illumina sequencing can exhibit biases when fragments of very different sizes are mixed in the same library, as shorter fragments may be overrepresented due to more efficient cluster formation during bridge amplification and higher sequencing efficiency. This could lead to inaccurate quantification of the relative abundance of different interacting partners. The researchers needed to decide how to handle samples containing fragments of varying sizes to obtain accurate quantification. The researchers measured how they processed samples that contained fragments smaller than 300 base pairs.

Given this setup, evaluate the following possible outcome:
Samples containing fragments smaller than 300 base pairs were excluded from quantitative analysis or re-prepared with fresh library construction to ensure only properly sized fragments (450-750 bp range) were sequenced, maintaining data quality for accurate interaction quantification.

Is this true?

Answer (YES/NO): NO